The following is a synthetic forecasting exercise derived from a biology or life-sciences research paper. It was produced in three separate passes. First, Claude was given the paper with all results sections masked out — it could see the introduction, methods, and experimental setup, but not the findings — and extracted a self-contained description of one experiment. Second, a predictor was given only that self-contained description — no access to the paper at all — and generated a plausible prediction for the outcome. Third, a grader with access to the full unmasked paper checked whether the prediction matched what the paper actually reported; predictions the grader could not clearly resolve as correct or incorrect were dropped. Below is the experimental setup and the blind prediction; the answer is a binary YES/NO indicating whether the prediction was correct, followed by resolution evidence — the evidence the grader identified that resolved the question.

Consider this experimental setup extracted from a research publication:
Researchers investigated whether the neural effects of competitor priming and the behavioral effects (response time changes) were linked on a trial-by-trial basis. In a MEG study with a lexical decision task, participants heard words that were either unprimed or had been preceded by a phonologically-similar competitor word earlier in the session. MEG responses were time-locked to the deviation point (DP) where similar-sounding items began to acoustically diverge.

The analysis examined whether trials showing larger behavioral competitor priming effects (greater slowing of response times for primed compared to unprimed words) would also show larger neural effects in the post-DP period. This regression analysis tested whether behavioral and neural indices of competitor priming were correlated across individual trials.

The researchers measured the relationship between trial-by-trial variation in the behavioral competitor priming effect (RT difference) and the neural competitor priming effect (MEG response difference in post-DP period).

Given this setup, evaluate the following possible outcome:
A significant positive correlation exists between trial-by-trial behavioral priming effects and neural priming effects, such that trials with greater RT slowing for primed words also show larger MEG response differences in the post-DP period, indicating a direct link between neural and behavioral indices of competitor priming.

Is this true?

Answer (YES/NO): YES